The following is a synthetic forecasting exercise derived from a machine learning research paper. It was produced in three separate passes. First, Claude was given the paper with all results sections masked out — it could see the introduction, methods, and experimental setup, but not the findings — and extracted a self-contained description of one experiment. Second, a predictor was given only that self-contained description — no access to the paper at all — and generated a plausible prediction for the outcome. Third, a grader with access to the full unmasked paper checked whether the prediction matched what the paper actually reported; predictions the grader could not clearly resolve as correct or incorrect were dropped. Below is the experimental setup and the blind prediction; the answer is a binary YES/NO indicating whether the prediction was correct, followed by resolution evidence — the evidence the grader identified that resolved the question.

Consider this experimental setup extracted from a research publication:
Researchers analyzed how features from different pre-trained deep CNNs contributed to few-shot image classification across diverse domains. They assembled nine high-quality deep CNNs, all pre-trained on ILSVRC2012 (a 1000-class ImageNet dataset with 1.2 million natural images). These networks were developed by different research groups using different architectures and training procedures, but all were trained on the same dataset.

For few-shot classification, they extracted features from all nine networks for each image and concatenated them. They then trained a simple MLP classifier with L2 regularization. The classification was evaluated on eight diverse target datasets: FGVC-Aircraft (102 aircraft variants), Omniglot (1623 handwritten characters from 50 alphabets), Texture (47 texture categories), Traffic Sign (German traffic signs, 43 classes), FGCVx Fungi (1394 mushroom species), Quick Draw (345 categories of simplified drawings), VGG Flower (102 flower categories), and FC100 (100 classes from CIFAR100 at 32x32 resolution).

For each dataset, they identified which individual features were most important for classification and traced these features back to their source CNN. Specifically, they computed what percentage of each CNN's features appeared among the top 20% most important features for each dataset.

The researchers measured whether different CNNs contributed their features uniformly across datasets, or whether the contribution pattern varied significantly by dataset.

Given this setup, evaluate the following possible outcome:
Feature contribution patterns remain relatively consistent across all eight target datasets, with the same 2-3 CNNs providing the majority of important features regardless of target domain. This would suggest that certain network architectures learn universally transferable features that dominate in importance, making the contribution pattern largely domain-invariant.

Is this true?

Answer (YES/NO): NO